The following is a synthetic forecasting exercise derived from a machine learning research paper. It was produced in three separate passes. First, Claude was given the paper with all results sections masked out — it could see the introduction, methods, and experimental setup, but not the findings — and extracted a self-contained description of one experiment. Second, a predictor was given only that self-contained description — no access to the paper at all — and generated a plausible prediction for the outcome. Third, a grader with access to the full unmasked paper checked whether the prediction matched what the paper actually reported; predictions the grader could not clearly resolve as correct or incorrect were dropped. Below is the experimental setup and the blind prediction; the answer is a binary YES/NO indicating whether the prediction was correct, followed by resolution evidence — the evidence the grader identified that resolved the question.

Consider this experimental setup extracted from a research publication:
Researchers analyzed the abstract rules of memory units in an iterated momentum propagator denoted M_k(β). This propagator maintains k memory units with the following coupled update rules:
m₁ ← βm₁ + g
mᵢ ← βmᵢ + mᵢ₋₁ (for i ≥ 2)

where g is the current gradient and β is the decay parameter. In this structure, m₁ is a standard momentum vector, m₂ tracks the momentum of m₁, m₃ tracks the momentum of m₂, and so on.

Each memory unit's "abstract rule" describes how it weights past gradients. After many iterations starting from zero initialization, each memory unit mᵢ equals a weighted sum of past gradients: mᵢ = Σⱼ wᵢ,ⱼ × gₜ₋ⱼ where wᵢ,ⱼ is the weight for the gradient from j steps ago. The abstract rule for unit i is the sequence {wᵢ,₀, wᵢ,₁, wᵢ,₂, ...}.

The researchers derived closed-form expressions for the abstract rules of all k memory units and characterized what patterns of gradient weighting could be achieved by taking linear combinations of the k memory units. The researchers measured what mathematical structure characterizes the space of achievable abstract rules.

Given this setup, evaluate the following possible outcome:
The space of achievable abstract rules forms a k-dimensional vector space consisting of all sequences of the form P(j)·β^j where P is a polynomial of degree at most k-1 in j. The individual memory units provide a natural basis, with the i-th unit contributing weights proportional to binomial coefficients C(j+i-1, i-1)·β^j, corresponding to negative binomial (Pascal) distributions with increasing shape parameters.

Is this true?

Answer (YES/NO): NO